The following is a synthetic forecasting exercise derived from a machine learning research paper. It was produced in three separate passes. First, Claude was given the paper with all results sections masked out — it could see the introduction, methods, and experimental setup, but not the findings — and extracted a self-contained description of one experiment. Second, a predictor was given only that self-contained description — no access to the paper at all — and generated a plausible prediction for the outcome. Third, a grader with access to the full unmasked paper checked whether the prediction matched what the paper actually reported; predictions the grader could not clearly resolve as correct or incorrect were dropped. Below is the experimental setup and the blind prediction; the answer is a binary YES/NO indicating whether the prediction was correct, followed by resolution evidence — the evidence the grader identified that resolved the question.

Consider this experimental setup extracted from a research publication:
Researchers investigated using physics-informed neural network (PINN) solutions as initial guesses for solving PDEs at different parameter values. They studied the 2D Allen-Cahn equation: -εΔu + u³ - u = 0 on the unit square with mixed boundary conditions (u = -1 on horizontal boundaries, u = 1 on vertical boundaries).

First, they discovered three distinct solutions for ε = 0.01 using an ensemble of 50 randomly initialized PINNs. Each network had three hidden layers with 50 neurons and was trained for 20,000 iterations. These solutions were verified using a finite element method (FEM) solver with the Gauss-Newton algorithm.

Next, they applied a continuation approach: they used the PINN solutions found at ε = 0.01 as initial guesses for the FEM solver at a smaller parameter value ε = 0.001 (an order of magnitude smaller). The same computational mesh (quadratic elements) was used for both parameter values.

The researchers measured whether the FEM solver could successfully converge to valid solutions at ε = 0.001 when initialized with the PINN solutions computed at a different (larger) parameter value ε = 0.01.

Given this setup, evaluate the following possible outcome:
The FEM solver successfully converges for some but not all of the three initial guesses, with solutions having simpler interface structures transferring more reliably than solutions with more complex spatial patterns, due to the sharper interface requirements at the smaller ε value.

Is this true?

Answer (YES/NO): NO